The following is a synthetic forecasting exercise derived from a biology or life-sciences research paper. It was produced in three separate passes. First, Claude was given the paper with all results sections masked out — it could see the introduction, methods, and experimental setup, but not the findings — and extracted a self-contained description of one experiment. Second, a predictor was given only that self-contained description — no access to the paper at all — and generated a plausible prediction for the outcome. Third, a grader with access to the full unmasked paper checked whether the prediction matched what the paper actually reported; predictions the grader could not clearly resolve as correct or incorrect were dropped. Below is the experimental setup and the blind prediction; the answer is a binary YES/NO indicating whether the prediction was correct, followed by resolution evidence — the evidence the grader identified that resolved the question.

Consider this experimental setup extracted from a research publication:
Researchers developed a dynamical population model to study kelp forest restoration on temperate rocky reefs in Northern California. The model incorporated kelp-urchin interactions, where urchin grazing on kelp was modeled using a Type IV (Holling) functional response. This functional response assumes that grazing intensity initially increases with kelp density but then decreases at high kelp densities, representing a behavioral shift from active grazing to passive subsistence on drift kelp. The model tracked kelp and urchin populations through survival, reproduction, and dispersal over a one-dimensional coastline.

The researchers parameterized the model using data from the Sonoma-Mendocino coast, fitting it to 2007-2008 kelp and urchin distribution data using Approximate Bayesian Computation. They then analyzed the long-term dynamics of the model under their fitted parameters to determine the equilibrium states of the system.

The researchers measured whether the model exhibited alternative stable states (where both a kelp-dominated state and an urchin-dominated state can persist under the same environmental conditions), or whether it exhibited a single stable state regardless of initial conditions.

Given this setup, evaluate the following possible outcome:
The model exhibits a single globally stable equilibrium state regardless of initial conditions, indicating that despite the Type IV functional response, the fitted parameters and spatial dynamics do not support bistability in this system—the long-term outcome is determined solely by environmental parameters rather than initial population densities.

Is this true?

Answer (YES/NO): NO